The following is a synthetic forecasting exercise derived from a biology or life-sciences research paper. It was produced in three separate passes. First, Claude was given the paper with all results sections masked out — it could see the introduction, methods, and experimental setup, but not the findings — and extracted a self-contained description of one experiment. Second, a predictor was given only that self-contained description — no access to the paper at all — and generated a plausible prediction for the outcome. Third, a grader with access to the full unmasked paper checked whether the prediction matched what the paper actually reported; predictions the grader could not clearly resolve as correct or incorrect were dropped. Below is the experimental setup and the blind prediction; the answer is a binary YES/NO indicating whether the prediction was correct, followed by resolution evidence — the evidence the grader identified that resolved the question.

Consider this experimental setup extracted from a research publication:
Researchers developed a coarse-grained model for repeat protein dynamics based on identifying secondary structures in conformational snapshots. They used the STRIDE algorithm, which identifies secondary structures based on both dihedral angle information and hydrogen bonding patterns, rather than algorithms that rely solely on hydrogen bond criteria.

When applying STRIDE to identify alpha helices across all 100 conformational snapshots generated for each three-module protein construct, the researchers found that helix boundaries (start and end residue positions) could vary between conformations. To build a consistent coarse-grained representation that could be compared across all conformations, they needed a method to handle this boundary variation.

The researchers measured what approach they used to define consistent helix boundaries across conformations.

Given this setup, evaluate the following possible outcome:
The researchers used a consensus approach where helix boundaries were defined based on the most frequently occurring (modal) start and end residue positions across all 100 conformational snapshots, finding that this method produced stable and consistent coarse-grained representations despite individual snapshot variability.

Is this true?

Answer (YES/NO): NO